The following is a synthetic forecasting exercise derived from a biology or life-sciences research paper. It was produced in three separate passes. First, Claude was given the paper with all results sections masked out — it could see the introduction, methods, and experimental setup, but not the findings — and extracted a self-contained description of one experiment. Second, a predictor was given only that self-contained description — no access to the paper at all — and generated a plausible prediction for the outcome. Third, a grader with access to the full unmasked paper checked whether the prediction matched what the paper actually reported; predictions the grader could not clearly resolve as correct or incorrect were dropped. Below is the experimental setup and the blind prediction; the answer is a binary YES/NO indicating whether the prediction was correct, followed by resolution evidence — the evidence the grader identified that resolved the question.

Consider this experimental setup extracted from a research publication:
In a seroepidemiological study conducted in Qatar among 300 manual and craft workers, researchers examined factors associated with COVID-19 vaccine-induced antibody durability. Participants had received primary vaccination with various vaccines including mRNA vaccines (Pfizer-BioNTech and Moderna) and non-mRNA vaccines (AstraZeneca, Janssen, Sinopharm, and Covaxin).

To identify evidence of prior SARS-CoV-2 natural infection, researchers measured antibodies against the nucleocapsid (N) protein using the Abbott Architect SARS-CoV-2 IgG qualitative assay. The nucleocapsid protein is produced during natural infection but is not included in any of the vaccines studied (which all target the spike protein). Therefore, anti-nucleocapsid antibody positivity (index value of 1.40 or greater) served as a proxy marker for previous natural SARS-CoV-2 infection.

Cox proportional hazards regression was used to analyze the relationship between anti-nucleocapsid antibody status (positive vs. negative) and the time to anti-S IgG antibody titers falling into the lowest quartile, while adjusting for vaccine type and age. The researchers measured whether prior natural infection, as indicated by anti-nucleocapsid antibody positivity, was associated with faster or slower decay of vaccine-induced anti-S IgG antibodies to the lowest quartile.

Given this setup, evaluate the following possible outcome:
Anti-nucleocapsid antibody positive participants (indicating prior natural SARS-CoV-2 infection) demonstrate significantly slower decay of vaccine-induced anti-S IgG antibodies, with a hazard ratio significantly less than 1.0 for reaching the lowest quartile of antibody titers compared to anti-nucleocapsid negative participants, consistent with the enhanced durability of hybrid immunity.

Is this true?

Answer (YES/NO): YES